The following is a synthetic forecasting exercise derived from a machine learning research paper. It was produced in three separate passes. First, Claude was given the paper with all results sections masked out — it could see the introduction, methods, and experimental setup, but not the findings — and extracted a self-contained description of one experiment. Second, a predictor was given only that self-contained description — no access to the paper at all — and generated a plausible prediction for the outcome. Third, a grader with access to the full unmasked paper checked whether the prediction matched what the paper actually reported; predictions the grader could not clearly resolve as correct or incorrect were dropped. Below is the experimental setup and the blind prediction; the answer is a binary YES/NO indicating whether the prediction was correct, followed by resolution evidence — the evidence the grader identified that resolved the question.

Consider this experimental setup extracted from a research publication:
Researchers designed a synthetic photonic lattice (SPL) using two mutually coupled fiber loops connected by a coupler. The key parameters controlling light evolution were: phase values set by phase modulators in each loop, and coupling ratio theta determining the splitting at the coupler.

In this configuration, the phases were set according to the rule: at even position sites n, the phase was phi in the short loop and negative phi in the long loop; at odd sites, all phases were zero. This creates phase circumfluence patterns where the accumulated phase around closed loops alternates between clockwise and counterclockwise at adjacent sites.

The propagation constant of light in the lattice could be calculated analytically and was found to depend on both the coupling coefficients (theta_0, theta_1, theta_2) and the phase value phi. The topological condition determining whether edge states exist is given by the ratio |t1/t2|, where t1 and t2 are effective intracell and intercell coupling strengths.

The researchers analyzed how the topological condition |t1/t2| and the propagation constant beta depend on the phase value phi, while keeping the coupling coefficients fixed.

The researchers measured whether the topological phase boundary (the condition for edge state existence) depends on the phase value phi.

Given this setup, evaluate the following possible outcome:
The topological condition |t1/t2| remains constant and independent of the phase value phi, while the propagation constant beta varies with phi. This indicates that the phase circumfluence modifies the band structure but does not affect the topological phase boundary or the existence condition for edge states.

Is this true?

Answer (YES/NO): YES